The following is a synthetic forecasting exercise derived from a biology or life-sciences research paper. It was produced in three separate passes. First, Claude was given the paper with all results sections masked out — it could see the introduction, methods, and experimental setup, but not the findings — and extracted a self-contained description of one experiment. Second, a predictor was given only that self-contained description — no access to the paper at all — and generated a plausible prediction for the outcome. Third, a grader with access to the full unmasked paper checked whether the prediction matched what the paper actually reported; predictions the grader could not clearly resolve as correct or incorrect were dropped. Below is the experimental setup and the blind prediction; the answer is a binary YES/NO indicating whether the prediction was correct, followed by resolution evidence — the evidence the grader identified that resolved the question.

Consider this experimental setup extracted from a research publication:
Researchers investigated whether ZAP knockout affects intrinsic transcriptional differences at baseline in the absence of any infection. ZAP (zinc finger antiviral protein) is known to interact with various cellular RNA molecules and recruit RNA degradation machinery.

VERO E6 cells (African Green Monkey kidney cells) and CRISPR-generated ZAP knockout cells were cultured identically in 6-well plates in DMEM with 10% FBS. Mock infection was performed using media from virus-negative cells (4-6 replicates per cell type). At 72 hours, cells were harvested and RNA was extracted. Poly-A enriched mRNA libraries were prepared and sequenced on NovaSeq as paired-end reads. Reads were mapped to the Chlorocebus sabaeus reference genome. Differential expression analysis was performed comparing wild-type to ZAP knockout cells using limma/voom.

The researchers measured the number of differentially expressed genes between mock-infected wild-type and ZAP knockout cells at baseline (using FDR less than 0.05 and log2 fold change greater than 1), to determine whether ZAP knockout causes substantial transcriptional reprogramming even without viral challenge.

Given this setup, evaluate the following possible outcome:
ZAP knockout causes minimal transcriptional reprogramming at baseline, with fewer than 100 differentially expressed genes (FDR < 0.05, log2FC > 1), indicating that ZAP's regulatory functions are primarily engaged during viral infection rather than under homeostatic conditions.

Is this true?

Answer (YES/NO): NO